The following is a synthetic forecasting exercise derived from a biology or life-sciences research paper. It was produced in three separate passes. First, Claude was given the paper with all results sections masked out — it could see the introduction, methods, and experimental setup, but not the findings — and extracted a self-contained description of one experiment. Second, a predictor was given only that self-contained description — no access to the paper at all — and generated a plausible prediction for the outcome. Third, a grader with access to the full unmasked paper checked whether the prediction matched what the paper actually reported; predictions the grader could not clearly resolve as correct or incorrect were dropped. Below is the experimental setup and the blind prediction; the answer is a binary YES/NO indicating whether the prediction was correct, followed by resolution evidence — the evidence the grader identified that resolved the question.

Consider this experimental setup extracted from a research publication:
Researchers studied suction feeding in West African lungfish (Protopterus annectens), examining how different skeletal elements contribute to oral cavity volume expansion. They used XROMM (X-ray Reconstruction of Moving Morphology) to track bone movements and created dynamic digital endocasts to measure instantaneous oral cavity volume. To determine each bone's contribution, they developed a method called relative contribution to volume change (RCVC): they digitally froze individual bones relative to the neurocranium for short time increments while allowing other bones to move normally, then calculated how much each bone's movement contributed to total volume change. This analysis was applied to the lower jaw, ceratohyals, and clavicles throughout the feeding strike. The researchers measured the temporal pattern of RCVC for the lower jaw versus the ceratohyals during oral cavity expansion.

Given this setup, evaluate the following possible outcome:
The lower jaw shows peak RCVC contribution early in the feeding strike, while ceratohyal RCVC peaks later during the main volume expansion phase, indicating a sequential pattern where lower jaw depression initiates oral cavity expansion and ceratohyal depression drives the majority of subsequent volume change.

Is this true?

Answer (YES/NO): YES